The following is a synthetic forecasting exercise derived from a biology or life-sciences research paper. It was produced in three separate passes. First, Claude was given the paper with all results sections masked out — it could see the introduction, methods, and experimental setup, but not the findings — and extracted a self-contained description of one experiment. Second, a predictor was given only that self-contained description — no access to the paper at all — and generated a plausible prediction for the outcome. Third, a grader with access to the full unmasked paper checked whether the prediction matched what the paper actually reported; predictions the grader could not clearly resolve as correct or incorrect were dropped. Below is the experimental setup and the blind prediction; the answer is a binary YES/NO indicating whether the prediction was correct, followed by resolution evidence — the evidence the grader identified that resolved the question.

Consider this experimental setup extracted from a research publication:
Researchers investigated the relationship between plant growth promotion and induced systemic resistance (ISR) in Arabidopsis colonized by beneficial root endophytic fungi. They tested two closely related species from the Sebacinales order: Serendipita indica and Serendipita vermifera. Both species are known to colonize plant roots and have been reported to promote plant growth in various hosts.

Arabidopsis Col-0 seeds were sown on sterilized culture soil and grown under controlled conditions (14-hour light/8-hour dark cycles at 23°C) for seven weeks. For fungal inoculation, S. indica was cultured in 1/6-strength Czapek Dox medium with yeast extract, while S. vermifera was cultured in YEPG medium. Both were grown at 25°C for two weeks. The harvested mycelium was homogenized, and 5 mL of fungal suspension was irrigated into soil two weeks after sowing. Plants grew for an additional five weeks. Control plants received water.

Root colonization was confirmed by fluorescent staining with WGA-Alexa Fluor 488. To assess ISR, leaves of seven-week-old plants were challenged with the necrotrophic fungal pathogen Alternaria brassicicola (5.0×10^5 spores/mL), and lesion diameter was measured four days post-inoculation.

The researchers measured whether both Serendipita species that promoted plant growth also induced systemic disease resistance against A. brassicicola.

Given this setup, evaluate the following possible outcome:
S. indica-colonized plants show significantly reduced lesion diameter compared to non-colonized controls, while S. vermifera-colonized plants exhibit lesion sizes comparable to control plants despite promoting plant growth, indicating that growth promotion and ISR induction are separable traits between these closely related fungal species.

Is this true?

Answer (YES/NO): YES